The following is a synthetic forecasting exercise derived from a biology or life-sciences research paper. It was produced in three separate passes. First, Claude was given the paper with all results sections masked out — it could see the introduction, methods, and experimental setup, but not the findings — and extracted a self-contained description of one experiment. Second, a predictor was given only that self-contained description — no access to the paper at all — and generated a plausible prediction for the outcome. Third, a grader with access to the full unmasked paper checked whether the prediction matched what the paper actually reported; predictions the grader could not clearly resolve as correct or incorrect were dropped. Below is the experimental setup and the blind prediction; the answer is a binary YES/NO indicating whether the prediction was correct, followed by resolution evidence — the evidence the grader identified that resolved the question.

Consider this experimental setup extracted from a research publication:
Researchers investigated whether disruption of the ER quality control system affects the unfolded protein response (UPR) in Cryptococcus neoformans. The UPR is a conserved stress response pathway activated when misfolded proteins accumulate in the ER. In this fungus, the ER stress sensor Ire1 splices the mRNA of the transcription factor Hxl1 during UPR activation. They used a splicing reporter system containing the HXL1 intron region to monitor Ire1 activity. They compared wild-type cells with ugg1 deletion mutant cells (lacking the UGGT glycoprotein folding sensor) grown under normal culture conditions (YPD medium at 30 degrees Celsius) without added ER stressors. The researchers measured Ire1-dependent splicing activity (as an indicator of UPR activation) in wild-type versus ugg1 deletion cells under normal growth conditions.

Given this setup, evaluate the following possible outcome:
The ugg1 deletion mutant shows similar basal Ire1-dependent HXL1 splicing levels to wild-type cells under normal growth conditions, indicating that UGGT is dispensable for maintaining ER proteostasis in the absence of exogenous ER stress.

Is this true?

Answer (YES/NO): NO